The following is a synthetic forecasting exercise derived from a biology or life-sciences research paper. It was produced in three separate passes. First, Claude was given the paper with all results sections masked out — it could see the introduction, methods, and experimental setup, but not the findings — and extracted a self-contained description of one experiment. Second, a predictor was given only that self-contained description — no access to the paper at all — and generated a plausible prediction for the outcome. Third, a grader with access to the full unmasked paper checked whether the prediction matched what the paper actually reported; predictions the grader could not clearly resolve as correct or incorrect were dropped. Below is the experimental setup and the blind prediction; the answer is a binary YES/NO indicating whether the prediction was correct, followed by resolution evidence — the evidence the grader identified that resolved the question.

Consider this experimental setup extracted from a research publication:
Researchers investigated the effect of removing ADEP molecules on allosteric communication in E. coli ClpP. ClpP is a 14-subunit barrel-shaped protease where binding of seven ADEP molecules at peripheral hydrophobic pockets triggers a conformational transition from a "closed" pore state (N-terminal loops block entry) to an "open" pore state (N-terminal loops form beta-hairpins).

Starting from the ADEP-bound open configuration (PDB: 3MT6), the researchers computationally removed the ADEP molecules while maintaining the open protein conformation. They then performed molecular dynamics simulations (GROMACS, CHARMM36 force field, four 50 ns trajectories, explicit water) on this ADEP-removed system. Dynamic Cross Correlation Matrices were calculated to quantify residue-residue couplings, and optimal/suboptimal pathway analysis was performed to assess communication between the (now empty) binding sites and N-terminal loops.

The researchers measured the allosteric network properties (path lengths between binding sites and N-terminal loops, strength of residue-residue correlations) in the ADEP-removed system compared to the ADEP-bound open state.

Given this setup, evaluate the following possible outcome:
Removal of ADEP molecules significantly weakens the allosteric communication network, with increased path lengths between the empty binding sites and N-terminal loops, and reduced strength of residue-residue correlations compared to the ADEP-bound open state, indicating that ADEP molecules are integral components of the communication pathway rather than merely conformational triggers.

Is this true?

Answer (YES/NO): NO